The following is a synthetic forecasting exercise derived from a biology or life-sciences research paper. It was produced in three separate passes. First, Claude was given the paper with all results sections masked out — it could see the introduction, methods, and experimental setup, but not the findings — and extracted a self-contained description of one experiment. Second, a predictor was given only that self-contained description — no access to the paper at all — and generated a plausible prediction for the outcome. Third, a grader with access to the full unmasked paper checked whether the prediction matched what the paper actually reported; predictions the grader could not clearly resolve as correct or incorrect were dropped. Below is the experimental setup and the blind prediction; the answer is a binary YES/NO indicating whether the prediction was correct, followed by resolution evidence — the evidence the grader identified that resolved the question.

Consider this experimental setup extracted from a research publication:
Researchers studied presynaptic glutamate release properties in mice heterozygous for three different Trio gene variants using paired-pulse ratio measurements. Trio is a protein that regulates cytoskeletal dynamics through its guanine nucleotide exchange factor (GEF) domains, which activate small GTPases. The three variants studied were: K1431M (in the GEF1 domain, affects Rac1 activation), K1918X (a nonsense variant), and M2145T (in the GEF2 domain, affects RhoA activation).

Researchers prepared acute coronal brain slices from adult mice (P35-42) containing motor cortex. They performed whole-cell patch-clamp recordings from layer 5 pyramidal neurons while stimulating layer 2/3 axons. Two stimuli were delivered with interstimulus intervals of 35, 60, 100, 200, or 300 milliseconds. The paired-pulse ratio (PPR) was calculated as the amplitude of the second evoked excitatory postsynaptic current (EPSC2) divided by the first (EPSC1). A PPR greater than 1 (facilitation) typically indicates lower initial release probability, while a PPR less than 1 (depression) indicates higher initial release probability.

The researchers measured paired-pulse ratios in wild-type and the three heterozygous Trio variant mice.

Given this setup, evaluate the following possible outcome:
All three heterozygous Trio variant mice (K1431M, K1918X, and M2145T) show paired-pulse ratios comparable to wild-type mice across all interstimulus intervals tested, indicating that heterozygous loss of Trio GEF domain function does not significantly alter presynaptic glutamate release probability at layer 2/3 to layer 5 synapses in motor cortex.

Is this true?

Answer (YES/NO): NO